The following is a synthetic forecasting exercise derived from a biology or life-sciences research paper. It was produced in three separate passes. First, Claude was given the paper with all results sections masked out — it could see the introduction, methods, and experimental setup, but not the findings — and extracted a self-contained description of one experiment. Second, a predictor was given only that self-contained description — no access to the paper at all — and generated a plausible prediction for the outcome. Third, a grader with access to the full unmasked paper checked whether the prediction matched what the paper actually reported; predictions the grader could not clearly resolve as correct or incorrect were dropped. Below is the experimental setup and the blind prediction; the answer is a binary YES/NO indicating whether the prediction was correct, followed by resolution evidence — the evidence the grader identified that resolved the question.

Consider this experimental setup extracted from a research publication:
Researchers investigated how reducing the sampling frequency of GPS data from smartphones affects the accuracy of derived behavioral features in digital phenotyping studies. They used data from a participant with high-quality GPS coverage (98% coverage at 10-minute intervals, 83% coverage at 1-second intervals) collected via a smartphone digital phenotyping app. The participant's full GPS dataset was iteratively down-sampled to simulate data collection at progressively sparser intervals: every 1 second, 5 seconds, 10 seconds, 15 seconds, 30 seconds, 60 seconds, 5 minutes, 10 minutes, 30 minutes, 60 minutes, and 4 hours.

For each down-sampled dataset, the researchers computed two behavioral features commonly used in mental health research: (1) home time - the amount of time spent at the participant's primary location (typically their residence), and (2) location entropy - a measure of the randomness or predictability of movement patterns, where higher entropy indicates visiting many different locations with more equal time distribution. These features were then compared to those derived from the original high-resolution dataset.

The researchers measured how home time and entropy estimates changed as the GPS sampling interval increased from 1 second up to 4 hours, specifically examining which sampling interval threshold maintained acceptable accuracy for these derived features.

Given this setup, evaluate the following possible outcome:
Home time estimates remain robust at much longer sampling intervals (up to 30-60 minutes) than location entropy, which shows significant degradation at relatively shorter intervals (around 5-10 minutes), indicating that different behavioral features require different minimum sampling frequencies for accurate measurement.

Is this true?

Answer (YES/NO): NO